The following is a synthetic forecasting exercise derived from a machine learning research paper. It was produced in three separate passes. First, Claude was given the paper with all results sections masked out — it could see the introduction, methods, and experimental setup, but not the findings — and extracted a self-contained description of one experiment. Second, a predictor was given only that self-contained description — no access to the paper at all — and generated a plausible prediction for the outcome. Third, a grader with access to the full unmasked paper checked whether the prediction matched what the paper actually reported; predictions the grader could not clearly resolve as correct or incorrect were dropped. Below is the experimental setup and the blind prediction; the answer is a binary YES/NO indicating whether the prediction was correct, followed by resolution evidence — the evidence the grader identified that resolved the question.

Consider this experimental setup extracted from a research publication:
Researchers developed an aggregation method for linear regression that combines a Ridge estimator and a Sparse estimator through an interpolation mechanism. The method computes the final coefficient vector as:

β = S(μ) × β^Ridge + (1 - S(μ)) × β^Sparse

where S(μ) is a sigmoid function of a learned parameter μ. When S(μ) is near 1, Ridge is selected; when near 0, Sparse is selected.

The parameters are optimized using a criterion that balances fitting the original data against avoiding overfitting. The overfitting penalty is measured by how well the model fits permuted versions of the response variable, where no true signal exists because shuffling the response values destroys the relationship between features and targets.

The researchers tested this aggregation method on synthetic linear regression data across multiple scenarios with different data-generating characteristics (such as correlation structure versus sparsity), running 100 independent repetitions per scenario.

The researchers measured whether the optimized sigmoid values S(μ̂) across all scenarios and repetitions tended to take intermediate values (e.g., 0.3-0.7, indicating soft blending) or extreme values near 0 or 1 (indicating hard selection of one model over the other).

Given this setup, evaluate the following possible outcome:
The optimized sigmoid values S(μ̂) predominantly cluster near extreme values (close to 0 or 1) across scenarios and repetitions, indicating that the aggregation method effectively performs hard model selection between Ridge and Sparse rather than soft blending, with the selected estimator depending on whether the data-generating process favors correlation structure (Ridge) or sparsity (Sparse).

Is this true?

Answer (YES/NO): YES